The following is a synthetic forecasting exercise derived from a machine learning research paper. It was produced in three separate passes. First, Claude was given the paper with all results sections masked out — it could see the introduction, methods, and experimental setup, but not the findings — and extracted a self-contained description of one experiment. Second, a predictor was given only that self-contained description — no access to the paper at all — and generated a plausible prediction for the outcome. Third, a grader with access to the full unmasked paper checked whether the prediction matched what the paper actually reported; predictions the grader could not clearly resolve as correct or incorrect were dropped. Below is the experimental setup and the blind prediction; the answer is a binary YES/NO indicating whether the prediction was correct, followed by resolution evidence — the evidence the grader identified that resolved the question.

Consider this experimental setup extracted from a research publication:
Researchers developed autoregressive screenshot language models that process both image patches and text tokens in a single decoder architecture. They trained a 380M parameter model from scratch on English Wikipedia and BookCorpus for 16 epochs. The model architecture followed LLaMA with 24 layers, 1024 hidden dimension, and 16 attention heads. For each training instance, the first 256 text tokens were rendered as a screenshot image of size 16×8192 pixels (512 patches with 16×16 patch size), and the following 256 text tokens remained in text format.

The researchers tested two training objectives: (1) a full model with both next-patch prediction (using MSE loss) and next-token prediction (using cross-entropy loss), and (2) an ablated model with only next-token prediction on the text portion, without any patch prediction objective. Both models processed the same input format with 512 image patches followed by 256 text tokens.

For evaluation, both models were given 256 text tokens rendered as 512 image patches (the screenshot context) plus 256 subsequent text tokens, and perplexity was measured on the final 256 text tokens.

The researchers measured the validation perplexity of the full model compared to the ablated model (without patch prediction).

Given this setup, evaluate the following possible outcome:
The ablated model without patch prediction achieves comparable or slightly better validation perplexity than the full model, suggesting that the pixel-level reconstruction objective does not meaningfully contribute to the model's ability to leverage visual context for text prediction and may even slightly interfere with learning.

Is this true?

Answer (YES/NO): NO